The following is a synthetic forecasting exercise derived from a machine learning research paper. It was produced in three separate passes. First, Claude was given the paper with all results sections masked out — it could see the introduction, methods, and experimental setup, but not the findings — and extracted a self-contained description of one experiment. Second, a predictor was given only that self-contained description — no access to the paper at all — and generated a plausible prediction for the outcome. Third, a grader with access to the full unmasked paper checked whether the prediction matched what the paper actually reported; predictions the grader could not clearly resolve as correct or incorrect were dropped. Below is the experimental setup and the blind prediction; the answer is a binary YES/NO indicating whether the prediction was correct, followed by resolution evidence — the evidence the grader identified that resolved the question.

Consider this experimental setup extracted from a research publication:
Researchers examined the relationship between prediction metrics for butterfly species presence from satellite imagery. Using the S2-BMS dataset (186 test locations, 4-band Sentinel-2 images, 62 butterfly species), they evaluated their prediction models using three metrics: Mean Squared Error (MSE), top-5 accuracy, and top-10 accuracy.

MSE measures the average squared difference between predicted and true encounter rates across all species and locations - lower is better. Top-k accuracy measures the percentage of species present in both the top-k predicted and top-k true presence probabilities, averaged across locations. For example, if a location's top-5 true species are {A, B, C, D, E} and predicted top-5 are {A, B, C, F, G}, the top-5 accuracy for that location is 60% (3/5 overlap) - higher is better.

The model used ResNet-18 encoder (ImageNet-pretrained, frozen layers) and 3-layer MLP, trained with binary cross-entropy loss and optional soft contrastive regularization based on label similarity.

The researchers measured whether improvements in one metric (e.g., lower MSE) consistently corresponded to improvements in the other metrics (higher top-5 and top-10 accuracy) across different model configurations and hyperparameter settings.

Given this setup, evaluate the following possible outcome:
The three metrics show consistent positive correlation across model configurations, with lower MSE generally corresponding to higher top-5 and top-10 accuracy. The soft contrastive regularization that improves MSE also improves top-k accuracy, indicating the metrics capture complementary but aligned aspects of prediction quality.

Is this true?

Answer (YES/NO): NO